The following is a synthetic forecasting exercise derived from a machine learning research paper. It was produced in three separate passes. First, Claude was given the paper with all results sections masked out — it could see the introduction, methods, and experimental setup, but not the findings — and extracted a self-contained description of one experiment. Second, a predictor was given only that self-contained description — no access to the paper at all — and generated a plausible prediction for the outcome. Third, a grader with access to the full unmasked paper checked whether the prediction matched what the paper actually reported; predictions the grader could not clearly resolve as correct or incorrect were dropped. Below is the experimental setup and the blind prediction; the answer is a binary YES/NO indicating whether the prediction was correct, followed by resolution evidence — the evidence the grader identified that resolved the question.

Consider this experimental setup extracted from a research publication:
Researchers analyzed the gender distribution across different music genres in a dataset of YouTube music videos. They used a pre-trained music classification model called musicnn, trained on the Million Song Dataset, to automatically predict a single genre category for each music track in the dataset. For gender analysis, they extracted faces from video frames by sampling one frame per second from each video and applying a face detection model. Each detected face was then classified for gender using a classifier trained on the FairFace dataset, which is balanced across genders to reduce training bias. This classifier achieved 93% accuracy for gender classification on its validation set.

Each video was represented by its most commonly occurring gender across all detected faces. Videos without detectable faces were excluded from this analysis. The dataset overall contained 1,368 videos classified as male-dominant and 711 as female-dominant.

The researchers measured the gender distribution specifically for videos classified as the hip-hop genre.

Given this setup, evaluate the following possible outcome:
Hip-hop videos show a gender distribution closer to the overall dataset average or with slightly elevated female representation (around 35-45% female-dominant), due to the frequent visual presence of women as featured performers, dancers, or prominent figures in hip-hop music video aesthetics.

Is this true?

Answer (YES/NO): NO